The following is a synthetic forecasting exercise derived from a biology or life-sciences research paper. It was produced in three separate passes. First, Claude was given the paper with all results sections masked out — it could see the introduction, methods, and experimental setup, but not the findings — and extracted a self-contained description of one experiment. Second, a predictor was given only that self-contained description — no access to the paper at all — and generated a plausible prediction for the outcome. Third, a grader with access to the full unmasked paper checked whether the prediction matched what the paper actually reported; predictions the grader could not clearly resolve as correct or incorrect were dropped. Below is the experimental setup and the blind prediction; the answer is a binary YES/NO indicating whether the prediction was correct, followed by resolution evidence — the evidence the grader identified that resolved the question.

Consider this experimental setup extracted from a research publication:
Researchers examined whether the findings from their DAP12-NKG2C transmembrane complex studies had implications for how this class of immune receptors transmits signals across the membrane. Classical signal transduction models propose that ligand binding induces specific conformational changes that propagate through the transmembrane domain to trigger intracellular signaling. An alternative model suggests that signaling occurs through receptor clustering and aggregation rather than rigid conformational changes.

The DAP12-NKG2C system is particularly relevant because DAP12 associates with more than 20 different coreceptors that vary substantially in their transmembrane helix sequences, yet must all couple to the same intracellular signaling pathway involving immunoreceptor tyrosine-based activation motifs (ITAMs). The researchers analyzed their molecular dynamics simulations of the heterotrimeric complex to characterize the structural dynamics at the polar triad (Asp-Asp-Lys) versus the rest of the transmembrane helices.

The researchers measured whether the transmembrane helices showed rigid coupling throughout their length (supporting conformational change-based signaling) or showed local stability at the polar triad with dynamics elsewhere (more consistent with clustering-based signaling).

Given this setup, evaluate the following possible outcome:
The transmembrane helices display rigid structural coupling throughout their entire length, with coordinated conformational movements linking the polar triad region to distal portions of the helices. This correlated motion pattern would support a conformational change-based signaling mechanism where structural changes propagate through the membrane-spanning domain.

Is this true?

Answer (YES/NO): NO